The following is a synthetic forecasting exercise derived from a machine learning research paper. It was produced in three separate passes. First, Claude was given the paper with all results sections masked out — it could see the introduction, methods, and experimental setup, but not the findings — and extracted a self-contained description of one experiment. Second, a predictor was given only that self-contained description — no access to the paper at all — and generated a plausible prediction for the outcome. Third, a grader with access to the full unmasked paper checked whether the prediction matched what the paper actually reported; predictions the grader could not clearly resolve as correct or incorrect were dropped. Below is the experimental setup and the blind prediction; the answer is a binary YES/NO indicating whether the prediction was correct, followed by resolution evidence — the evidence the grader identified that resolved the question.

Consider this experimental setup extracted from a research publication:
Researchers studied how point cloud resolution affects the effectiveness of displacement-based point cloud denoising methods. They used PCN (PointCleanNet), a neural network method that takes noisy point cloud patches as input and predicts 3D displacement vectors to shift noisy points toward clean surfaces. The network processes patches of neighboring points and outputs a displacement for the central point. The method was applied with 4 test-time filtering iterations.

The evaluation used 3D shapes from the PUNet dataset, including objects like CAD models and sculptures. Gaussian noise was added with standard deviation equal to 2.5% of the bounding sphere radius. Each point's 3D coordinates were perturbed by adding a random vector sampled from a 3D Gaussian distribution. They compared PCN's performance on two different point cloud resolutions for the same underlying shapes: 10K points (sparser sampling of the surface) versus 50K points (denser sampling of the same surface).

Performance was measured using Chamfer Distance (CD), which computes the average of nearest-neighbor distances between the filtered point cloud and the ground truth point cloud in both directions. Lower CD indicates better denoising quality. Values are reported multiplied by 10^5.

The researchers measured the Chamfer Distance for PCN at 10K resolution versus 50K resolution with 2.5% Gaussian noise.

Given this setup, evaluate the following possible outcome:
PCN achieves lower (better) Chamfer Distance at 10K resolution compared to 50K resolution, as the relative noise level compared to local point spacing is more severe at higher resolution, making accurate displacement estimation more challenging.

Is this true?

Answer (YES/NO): NO